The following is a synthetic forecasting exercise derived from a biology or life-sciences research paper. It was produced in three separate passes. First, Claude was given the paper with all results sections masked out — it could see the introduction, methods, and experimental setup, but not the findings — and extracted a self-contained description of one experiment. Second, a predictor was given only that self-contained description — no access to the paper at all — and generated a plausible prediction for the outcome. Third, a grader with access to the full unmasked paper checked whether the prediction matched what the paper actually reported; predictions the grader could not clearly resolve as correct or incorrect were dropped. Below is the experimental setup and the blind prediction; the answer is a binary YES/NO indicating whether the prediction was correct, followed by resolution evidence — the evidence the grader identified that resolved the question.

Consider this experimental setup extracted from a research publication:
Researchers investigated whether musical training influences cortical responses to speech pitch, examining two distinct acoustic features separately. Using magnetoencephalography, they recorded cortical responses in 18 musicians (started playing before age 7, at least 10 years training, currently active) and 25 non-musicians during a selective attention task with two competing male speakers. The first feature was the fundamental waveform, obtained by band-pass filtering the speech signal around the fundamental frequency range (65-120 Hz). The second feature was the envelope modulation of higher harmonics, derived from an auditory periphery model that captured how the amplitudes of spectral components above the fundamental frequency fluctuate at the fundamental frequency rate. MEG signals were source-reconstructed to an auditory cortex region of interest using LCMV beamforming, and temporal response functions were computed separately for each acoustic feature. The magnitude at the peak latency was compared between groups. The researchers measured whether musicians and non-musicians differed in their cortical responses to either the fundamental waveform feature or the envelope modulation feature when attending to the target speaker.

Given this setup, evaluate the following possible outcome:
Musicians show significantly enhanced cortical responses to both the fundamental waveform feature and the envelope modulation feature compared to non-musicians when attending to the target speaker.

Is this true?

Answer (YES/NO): NO